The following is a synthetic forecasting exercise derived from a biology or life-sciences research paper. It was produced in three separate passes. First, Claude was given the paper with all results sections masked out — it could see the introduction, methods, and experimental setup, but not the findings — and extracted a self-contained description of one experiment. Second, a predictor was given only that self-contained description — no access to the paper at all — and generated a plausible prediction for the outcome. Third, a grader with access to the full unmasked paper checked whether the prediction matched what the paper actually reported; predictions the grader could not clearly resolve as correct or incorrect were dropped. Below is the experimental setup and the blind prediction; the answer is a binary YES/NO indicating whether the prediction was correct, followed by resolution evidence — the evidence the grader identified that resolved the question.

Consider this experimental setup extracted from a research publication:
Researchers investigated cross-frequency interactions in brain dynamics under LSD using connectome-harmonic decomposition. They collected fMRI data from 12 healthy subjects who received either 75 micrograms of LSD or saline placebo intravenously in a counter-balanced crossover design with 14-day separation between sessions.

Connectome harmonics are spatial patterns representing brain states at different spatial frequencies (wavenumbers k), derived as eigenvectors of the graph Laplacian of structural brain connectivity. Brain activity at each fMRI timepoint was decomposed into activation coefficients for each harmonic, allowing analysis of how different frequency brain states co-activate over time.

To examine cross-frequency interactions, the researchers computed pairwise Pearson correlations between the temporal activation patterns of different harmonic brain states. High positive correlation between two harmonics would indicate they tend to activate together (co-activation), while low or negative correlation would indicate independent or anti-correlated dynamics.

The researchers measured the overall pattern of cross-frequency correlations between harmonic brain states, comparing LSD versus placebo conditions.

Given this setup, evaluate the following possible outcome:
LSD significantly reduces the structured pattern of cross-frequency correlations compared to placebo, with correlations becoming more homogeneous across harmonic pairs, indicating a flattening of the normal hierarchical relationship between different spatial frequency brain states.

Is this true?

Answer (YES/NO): NO